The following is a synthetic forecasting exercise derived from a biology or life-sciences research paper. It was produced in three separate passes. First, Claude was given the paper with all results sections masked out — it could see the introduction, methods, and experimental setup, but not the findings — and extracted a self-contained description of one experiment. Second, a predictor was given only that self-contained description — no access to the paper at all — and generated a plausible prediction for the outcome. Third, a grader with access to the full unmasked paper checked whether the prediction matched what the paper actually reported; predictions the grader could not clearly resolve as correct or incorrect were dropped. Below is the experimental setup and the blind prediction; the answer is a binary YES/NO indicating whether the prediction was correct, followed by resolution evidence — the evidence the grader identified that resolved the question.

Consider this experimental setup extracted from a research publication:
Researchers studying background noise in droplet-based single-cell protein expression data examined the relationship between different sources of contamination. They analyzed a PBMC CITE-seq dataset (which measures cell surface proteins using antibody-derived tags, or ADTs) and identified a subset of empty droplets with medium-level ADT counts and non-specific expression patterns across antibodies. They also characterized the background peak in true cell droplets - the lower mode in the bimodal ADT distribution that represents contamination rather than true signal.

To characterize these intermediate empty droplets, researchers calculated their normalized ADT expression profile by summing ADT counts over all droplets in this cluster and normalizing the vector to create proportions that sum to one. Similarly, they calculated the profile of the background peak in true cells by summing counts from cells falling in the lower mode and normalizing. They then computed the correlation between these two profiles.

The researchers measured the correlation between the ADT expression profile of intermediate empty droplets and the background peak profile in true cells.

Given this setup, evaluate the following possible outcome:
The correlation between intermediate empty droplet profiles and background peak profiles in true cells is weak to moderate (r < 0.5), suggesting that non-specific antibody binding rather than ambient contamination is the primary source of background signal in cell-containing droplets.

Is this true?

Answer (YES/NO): NO